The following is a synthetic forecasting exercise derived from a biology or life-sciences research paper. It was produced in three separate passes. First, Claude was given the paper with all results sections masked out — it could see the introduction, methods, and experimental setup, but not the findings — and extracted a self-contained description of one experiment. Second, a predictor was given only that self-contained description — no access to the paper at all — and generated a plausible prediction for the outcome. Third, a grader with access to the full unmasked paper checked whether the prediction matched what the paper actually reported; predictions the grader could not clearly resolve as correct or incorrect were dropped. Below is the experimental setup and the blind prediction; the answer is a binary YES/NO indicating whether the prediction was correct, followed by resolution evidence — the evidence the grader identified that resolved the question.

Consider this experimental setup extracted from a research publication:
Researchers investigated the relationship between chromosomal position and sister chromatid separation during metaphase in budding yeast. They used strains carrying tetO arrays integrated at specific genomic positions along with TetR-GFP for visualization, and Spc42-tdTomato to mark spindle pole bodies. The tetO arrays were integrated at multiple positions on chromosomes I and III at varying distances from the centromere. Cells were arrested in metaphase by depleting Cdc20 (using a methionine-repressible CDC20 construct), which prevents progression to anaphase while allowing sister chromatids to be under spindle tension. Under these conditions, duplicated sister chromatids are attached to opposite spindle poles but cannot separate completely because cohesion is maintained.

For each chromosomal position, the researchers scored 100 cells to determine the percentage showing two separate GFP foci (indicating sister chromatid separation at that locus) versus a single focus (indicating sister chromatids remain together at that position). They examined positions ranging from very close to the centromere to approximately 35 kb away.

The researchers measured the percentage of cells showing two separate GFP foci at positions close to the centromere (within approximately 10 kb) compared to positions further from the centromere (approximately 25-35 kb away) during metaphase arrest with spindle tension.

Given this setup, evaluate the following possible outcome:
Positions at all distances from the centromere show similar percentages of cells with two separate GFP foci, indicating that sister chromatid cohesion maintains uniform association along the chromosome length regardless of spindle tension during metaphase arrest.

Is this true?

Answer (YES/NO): NO